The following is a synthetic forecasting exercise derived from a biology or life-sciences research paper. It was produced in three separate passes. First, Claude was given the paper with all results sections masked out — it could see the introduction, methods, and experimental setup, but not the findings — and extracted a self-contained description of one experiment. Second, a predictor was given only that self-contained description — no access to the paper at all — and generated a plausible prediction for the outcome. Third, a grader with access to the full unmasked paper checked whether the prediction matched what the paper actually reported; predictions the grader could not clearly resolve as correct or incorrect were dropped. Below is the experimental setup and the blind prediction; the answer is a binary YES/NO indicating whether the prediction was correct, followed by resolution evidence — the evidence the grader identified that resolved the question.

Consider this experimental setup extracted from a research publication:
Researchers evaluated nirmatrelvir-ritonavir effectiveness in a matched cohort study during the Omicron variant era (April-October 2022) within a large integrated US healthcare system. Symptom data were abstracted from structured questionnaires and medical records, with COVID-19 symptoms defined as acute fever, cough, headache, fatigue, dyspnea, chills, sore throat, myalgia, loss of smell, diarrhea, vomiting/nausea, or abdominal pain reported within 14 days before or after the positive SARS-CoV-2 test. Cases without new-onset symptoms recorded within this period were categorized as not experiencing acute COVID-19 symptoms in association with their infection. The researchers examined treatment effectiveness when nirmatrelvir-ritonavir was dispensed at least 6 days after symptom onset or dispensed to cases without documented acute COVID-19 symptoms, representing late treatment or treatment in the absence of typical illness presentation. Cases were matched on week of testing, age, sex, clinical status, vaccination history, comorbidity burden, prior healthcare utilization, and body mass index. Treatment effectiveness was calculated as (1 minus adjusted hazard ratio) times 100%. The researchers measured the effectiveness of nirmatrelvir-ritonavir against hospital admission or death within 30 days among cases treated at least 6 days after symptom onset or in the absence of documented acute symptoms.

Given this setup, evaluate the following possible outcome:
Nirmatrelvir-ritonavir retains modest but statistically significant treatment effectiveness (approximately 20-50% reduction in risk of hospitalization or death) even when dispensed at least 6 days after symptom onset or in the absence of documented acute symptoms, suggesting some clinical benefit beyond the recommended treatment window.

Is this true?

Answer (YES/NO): NO